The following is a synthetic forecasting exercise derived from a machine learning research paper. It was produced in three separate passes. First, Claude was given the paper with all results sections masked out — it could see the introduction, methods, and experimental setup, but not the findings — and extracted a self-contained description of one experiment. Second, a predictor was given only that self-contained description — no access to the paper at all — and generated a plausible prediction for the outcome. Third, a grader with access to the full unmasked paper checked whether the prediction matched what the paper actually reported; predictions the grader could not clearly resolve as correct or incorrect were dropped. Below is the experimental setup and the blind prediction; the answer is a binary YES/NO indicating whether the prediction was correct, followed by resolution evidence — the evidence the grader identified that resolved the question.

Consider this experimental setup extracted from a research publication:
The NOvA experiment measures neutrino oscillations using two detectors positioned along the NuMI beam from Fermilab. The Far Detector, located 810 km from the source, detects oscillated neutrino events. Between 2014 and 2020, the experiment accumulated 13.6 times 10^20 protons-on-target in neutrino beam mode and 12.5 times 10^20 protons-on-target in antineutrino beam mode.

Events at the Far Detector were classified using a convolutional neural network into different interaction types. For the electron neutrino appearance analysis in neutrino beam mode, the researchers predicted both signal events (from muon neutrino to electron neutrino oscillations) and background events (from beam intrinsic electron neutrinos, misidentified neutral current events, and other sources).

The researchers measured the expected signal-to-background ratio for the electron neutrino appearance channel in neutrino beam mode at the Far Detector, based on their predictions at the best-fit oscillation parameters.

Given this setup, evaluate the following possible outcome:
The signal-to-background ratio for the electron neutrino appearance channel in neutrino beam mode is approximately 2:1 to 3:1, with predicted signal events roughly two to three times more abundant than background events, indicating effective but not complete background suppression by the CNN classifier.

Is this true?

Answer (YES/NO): YES